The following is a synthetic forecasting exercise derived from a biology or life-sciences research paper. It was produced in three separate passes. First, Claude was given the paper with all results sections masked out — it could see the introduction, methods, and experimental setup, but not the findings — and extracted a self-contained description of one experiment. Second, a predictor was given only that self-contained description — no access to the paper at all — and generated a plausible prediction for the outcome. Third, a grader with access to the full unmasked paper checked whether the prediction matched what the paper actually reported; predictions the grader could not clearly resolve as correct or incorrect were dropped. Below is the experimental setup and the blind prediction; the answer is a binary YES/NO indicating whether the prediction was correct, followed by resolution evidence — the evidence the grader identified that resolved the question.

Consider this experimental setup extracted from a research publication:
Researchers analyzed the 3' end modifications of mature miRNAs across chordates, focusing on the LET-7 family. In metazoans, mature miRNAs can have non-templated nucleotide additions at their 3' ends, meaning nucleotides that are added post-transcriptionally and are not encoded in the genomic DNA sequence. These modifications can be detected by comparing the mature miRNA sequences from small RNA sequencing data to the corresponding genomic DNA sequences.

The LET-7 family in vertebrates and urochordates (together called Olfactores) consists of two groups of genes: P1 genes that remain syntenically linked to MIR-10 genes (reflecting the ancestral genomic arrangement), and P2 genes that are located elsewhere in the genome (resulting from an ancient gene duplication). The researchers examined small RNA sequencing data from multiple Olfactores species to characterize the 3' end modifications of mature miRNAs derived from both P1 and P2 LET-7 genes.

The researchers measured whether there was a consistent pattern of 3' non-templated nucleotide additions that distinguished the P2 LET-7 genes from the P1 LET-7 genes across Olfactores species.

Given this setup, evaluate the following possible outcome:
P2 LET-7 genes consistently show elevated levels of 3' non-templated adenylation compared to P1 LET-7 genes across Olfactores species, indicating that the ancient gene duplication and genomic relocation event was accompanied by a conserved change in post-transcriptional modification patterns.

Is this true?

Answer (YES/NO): NO